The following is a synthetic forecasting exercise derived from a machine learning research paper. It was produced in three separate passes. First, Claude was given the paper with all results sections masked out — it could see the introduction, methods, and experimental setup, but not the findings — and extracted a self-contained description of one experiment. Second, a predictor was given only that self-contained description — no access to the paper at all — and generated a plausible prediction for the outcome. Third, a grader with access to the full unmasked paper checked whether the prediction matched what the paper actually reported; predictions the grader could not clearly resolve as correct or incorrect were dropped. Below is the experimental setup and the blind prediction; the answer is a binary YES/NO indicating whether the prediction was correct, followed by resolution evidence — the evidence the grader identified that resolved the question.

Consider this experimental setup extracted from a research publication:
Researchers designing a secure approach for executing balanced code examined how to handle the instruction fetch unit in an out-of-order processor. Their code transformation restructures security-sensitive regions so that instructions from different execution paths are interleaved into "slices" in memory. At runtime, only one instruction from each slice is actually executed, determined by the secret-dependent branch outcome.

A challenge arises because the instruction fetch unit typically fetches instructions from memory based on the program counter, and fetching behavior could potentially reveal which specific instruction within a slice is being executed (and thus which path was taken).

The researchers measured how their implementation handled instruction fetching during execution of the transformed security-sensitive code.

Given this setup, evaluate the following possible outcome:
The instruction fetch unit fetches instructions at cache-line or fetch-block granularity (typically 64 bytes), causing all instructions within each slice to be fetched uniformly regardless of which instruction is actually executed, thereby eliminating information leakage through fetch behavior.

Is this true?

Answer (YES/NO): NO